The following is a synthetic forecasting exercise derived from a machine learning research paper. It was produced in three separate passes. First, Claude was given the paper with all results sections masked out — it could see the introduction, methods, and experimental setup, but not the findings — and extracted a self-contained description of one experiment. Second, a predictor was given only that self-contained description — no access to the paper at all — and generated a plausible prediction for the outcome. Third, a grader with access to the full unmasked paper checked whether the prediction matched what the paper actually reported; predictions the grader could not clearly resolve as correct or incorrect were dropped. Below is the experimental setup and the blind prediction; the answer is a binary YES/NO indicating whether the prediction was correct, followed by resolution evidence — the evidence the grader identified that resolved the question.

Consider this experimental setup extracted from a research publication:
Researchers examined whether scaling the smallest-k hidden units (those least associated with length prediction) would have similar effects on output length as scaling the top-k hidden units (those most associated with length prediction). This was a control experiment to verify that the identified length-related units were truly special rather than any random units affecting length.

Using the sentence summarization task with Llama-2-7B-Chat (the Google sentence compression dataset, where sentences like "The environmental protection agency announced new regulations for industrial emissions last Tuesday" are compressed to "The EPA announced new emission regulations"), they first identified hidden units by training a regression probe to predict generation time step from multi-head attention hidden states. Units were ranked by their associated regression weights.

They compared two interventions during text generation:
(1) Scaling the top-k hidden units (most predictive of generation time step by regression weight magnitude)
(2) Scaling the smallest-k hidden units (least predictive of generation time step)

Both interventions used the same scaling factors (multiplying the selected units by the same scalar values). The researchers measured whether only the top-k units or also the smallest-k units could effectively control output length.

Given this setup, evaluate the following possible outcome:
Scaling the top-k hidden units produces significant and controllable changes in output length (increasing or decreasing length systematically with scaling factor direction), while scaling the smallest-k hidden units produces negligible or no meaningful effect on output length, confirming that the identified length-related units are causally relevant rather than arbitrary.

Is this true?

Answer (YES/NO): YES